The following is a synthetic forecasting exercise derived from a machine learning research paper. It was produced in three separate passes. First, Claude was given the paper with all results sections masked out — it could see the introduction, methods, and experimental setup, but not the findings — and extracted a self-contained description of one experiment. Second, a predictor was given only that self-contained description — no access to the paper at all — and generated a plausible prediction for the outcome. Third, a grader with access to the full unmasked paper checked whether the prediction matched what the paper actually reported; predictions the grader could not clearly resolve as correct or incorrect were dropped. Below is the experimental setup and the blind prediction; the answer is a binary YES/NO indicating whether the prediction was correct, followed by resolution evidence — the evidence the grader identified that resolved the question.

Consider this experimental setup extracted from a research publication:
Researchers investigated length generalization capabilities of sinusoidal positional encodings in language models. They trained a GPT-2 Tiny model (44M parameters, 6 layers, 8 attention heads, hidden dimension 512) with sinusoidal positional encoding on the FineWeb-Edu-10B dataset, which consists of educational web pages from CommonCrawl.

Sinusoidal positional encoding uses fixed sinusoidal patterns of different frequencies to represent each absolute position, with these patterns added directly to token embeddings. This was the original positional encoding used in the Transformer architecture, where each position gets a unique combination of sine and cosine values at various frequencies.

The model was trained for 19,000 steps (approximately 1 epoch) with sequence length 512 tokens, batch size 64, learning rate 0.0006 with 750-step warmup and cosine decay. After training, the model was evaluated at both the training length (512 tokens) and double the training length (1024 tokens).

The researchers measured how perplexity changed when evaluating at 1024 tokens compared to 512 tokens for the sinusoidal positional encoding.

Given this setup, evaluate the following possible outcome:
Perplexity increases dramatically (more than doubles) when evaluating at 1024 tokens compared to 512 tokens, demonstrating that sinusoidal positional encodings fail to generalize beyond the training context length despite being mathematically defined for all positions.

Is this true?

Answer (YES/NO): YES